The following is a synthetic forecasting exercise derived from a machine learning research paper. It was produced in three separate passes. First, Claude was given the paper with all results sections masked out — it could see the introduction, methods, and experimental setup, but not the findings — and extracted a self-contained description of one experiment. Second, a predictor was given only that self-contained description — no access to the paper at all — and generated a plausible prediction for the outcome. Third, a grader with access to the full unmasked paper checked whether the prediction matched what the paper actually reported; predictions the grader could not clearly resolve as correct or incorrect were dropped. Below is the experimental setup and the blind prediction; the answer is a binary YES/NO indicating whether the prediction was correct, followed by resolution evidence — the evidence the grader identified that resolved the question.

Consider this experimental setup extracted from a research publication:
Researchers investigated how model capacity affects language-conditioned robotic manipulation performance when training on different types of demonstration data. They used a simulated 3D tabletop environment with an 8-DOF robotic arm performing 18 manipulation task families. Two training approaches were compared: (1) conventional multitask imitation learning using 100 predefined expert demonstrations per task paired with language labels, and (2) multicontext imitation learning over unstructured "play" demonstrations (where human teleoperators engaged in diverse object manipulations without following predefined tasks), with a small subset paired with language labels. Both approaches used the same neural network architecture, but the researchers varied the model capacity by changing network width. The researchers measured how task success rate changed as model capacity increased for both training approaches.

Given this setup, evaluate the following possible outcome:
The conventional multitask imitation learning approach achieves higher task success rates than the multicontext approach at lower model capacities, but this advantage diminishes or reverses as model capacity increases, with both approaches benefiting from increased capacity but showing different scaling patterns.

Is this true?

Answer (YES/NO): NO